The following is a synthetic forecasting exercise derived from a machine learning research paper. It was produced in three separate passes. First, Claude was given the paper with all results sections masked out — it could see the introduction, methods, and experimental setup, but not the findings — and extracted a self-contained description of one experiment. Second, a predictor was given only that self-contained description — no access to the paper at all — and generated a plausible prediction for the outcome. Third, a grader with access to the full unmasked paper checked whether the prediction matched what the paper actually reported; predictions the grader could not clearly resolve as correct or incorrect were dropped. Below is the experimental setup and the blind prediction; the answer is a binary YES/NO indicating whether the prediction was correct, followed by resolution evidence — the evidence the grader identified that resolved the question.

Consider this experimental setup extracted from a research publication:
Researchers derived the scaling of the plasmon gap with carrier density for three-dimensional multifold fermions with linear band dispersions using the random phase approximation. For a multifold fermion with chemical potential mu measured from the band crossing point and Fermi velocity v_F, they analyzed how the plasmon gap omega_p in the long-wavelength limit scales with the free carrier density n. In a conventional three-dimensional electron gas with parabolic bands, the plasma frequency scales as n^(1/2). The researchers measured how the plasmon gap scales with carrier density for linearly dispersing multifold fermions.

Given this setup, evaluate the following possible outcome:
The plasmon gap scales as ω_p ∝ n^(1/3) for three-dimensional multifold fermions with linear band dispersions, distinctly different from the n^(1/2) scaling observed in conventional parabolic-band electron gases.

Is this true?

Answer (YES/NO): YES